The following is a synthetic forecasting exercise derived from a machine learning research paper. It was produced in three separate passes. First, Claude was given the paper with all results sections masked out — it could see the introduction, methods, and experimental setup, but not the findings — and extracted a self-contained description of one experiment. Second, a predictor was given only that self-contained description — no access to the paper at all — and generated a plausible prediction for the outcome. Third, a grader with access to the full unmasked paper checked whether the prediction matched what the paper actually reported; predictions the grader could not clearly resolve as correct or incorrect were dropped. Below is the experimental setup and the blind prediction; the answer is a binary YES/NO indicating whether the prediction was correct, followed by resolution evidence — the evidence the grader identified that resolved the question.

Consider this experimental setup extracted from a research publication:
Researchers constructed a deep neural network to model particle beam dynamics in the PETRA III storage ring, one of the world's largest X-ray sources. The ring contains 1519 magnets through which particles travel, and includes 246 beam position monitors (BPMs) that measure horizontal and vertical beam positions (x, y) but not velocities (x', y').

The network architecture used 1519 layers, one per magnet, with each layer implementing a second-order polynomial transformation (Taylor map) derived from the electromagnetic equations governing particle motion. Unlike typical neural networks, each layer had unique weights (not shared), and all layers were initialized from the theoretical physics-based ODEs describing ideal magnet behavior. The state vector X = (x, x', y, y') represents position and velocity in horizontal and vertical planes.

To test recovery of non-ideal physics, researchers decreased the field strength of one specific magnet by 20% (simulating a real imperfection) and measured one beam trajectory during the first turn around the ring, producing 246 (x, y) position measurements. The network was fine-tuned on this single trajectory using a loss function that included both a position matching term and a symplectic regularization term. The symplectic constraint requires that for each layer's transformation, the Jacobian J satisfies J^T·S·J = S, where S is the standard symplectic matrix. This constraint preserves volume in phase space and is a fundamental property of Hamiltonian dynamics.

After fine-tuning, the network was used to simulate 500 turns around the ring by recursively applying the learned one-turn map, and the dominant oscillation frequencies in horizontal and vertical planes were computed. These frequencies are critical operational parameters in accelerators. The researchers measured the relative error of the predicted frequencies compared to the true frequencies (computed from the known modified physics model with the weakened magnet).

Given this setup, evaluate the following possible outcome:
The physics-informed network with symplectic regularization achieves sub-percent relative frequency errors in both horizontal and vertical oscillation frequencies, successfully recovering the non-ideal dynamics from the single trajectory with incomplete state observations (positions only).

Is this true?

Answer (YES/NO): NO